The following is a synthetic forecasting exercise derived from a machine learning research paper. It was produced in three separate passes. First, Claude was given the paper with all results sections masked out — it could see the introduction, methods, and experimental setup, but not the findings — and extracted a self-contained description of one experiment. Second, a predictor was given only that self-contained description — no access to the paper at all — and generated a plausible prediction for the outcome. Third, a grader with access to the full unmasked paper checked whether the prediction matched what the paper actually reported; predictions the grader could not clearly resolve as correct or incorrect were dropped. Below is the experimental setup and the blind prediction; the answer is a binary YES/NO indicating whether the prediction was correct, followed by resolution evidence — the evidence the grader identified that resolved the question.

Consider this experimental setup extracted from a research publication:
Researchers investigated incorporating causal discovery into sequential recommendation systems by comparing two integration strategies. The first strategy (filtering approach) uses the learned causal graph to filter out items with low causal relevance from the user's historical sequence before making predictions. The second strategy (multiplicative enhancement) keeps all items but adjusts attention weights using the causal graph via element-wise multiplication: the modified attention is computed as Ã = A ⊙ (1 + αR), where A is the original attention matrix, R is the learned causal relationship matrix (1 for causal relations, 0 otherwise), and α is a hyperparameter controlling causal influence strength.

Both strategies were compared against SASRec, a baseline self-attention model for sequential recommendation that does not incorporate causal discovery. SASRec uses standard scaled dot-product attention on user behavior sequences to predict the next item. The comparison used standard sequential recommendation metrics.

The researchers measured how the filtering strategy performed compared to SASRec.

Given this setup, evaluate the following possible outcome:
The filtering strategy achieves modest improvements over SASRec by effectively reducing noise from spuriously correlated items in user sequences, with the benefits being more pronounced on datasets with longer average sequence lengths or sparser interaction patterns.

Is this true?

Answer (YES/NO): NO